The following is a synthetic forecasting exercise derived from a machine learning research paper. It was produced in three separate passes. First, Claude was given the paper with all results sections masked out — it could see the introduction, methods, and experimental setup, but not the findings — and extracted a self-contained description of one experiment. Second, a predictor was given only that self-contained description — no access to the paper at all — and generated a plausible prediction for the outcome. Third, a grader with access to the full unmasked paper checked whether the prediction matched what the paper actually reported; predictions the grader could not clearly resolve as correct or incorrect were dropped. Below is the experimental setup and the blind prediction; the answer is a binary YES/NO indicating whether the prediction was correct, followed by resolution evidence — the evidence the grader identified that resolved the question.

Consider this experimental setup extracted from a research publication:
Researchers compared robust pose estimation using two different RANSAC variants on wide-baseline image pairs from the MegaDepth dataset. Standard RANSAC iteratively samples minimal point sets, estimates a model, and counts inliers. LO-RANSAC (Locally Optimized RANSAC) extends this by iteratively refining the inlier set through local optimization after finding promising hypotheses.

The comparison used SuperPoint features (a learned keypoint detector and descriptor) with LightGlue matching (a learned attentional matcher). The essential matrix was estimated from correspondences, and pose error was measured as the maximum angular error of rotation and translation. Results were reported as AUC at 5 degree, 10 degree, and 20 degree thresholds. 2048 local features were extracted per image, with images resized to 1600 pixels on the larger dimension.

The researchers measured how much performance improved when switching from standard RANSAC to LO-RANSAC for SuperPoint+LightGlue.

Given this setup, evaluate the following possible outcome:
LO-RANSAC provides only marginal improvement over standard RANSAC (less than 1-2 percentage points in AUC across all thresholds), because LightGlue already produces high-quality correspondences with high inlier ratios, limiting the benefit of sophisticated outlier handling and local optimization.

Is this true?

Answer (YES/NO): NO